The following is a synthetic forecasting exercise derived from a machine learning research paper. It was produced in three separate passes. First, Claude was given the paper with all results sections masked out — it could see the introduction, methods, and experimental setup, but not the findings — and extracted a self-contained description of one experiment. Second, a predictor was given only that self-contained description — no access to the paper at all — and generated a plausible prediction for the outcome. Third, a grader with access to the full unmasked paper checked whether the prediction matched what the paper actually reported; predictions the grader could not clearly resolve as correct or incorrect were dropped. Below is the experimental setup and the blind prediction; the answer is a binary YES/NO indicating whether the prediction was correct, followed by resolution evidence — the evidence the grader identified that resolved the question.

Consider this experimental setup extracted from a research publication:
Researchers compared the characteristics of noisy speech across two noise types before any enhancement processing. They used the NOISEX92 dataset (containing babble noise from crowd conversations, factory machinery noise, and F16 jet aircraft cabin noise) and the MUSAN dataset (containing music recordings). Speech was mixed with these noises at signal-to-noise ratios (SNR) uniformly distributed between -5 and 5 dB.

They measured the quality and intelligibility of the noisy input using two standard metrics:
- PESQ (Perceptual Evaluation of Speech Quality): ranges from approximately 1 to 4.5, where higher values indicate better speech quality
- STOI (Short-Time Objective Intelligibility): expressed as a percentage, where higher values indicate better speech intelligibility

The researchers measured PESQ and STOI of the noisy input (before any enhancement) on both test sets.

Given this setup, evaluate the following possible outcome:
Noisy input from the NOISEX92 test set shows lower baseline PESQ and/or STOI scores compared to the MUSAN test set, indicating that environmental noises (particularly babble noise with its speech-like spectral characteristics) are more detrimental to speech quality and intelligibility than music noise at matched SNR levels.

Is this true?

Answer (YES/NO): YES